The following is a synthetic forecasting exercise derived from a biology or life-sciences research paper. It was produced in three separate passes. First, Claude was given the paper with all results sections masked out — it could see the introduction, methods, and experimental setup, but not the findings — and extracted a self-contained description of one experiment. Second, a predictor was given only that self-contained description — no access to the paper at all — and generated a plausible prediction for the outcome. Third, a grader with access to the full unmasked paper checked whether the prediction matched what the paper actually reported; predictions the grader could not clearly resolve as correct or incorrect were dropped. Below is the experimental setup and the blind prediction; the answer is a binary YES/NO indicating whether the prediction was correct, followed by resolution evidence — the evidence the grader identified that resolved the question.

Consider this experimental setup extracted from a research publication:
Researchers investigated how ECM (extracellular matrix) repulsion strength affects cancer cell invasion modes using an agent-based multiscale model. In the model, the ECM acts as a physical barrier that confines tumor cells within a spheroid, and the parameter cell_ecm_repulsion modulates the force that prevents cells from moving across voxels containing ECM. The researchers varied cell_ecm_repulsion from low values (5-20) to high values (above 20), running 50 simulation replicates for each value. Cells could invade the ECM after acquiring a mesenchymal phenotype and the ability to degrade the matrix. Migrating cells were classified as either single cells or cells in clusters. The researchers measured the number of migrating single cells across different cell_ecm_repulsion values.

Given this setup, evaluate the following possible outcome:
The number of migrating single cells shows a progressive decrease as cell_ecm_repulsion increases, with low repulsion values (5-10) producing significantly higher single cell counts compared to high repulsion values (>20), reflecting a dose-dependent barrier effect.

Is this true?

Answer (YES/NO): NO